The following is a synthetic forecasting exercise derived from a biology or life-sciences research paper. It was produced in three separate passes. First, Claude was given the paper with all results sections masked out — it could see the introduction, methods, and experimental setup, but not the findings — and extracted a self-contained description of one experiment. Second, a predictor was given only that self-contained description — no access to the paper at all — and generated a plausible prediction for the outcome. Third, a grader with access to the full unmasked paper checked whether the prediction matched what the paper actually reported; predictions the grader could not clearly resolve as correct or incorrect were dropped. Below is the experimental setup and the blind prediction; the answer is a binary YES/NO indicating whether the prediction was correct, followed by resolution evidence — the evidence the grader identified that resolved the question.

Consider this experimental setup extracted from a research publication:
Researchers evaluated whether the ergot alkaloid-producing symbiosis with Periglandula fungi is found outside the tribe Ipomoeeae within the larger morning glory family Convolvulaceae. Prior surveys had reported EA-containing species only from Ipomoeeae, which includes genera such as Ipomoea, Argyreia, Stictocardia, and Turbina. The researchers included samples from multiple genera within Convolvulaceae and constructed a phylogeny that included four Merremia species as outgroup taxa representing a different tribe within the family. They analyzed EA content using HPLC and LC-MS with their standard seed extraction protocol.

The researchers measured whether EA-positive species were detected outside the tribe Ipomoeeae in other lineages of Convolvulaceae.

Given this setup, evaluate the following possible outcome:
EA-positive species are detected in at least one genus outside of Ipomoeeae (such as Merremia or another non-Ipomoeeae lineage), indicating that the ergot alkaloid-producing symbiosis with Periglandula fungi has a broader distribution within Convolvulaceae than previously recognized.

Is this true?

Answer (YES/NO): NO